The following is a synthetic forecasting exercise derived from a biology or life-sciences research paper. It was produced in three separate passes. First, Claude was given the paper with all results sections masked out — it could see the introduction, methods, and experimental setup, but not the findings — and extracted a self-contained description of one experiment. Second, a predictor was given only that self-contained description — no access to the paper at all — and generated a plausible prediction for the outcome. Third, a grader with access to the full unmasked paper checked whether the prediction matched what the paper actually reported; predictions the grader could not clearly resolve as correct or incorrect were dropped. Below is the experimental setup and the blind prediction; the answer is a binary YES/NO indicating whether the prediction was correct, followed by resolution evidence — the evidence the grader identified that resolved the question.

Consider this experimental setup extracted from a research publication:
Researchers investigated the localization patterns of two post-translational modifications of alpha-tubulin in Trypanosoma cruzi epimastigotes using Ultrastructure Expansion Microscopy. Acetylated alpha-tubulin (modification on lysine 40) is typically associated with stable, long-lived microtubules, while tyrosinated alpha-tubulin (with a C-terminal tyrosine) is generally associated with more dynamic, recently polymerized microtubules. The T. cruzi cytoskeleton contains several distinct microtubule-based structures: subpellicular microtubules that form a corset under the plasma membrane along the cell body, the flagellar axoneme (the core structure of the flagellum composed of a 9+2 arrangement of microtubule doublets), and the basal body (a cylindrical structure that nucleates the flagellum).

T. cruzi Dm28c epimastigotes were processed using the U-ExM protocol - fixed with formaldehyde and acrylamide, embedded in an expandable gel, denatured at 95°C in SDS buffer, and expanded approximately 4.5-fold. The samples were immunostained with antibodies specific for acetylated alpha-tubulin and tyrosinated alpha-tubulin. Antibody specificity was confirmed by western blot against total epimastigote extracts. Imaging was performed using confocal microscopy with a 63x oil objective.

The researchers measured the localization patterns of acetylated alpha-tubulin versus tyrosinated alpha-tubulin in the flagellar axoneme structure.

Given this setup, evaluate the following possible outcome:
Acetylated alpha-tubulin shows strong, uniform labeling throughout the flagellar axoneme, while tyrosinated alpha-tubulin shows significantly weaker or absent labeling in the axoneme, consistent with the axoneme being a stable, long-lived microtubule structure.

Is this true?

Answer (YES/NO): NO